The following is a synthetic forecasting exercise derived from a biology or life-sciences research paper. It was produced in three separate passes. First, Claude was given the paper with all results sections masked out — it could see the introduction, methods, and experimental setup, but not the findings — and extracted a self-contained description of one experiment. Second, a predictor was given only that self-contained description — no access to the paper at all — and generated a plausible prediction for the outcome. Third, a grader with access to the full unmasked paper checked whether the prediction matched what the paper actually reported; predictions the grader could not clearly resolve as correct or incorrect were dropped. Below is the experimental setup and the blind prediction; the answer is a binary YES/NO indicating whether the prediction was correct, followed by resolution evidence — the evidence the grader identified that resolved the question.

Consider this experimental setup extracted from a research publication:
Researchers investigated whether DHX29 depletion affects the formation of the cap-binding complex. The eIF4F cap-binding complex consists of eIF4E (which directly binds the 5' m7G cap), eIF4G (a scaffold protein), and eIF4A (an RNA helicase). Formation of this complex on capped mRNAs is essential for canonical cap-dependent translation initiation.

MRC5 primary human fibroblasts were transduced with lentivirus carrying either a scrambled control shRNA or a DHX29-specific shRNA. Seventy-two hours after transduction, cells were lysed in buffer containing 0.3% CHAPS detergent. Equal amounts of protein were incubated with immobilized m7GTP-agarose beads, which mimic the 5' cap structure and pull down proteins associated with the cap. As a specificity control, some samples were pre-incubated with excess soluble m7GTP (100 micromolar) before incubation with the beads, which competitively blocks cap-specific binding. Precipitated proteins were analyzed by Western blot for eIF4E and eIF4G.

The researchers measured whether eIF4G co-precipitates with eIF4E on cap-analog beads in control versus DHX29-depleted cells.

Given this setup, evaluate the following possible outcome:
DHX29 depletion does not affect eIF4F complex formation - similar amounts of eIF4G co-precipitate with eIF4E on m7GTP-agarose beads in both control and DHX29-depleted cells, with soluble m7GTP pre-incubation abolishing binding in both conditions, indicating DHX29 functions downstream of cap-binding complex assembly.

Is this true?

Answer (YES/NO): NO